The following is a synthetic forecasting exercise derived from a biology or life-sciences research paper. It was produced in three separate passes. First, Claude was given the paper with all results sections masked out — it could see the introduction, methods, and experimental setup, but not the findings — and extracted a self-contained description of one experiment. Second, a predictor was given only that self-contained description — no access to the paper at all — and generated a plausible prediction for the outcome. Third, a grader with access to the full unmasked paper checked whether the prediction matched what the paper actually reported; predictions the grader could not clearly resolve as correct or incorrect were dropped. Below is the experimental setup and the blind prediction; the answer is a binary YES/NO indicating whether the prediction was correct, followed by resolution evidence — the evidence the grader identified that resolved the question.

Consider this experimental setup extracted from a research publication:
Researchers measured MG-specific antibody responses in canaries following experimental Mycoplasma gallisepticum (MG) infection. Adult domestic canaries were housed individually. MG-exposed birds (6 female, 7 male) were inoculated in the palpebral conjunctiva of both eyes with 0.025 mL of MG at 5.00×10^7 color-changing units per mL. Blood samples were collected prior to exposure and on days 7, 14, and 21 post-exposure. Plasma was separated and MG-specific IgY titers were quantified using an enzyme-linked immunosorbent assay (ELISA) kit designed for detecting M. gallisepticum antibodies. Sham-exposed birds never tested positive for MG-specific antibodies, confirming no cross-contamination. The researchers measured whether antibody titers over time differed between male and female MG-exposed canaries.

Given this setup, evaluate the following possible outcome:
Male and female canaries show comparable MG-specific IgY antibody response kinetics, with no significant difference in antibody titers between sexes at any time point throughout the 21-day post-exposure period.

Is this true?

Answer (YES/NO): NO